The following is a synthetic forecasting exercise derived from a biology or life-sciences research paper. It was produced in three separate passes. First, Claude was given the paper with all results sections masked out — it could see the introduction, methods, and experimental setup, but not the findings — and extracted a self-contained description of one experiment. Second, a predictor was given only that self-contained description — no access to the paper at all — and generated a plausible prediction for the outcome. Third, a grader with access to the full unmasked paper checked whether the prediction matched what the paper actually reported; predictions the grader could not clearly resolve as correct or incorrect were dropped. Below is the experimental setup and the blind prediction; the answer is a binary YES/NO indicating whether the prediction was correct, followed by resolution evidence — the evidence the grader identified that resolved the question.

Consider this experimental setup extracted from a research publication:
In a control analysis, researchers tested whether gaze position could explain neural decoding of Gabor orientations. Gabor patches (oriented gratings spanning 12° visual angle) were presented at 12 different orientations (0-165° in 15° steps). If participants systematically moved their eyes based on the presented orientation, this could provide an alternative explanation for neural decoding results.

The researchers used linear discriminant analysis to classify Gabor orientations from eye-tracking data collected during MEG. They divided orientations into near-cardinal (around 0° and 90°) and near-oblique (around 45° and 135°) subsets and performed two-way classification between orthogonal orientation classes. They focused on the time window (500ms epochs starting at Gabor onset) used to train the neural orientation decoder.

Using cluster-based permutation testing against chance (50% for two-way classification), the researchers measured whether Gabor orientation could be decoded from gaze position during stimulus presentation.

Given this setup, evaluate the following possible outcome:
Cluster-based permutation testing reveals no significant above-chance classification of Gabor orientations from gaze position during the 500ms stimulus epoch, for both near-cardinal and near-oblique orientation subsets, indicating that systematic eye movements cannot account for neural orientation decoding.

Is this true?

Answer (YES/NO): YES